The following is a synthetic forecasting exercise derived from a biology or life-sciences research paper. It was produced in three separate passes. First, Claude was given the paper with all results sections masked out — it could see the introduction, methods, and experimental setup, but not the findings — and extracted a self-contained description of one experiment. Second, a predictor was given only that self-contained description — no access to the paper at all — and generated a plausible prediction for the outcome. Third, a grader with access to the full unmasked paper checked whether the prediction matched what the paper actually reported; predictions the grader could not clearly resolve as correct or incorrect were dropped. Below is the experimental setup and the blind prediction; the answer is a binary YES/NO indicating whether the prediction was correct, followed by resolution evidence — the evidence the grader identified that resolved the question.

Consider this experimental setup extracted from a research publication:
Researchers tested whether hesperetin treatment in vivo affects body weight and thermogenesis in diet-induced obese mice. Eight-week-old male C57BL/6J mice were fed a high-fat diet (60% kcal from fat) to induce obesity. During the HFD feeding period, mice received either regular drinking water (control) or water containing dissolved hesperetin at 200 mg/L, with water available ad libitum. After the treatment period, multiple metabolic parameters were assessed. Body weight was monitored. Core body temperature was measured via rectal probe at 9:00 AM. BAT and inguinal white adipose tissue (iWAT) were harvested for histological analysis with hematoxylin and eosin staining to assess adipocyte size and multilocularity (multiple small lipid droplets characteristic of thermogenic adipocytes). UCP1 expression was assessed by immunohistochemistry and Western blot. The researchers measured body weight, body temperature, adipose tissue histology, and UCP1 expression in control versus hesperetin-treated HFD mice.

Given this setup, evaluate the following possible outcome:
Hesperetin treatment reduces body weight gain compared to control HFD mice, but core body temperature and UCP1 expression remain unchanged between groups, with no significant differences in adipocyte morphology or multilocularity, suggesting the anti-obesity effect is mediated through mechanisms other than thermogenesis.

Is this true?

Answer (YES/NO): NO